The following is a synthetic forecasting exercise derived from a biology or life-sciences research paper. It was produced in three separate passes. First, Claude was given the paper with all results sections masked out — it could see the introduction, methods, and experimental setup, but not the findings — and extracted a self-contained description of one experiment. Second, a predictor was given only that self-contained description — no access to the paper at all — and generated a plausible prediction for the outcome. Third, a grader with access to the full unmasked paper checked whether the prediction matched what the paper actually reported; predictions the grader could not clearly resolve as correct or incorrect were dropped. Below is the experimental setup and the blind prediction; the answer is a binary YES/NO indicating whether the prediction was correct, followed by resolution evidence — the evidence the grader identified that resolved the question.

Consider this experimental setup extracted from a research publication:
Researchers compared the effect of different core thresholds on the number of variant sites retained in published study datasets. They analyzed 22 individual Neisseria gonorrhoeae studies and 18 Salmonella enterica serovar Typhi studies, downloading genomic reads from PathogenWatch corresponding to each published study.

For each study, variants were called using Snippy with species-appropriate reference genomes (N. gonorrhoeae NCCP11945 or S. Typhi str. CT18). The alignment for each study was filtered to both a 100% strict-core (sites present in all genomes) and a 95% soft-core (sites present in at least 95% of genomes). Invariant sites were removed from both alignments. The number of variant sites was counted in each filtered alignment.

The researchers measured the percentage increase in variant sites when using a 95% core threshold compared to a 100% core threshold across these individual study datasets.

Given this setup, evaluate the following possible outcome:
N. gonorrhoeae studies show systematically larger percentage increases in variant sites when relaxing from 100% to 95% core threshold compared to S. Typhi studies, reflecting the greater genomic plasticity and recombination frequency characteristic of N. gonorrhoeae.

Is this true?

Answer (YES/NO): NO